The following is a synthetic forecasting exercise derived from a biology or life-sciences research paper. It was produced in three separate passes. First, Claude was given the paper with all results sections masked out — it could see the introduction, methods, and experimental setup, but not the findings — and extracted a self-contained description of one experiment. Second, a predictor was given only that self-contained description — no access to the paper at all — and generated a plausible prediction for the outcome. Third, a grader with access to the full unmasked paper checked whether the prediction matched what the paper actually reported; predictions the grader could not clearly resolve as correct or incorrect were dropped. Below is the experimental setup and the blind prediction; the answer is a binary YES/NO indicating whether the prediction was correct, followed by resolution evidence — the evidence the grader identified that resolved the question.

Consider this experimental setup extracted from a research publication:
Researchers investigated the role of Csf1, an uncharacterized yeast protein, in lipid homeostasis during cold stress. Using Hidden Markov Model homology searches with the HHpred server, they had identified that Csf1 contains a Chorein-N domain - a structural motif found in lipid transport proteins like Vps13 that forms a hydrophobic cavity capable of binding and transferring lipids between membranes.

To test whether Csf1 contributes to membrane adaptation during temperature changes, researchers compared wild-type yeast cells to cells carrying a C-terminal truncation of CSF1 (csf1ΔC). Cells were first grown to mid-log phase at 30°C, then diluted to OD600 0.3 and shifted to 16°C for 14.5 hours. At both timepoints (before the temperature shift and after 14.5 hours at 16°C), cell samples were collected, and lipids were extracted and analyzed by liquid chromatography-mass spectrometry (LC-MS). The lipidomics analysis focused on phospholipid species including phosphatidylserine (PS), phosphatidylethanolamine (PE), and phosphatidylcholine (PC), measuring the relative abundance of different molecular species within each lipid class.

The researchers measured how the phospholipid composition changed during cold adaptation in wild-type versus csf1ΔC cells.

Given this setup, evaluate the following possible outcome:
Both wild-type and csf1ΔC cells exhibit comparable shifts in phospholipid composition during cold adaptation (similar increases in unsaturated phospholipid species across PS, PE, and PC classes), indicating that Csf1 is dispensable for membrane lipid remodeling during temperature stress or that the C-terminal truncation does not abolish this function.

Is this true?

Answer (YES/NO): NO